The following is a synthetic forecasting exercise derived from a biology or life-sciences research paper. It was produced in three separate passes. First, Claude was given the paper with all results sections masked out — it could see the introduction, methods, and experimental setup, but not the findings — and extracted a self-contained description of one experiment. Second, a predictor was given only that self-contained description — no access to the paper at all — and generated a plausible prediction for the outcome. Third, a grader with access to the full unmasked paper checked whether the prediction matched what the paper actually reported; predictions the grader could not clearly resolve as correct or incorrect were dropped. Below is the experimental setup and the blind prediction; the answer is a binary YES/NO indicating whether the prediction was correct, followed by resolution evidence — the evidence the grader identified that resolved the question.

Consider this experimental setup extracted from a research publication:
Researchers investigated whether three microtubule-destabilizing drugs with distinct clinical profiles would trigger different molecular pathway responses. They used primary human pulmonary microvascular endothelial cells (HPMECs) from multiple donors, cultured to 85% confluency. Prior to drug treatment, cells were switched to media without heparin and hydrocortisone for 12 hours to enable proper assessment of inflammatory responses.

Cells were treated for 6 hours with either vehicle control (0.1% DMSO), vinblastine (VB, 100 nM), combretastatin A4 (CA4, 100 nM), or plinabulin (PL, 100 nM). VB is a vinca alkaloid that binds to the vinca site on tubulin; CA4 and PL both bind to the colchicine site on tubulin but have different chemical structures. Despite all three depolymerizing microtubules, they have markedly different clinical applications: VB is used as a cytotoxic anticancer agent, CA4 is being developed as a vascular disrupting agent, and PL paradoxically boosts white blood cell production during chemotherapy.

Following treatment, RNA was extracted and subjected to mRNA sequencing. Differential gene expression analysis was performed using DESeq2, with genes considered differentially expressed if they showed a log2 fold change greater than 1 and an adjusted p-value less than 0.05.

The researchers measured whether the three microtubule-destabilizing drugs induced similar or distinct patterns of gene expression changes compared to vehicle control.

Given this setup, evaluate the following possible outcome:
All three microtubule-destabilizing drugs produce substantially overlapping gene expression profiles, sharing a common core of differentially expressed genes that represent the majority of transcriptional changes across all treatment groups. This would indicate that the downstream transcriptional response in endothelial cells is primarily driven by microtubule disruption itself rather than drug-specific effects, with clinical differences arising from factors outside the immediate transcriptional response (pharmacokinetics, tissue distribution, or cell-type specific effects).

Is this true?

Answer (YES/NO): YES